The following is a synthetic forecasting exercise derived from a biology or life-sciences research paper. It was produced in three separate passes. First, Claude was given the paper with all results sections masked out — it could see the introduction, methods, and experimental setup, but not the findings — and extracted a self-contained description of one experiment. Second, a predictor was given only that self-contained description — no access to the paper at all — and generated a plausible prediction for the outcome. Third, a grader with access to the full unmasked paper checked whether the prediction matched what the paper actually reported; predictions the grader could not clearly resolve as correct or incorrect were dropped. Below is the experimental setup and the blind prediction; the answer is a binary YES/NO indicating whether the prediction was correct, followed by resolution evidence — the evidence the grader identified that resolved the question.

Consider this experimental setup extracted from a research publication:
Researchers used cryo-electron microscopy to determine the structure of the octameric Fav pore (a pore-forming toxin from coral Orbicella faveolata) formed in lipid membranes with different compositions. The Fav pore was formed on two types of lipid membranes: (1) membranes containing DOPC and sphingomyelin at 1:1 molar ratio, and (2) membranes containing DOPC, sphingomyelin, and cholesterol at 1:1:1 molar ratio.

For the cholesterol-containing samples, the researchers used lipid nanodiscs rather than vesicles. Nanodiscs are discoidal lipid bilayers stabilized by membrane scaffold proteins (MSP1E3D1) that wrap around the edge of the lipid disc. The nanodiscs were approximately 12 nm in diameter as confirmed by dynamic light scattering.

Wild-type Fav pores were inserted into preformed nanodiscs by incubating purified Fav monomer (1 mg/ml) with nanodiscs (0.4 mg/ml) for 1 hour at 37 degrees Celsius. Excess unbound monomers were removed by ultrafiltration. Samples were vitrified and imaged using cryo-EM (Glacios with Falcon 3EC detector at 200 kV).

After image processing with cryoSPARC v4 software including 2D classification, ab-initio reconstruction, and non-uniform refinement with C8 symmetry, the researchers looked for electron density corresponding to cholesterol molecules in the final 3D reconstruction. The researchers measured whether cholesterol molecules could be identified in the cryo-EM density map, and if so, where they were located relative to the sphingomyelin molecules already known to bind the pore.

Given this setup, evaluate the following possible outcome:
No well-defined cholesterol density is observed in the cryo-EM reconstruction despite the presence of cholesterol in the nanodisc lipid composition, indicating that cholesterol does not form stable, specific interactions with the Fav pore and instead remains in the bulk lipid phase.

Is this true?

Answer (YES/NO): NO